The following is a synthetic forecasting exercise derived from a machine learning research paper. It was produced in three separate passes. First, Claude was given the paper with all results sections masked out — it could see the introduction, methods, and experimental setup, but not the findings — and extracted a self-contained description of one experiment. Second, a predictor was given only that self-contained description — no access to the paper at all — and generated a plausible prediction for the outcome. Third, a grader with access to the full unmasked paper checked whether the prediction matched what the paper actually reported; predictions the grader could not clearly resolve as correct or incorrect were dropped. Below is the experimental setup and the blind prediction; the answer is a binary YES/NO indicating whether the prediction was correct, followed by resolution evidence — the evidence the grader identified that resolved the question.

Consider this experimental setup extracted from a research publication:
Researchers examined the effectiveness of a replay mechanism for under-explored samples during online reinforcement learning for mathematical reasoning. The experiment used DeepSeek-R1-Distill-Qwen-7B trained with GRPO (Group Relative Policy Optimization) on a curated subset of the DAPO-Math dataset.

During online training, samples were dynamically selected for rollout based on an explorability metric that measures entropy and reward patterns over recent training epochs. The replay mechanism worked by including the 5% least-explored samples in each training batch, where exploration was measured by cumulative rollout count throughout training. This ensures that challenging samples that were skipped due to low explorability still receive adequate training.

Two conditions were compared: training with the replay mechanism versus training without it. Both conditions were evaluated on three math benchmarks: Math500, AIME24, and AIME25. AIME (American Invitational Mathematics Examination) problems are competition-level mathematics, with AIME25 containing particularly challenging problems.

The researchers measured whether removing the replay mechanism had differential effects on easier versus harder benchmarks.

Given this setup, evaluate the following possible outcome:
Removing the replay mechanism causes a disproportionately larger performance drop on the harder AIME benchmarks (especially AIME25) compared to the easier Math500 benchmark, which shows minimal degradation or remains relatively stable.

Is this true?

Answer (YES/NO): YES